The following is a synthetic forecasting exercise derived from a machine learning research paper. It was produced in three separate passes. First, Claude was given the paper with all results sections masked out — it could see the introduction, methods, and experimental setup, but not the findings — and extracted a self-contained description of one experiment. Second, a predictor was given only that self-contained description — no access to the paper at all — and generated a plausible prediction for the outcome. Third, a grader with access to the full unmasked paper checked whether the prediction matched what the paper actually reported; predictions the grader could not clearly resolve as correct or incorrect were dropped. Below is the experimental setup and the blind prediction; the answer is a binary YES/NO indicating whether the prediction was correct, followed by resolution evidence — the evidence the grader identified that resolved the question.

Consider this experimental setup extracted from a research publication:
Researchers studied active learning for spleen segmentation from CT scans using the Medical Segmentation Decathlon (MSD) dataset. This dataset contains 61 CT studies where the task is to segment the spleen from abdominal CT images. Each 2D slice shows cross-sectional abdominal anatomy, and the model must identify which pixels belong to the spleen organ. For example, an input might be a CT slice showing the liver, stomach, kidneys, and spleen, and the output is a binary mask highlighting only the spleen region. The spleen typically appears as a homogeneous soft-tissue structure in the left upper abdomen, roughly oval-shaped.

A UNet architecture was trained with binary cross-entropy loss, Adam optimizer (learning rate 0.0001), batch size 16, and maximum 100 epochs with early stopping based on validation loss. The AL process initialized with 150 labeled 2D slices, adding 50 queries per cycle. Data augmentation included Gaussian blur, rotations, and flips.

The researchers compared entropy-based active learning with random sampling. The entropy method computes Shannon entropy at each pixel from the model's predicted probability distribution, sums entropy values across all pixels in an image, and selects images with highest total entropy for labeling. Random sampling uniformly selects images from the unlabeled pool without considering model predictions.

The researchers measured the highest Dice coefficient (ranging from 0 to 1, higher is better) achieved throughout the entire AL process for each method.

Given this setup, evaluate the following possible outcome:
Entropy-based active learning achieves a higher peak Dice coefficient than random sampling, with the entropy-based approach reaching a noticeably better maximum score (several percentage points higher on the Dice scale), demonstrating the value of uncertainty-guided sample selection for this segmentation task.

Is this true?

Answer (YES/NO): NO